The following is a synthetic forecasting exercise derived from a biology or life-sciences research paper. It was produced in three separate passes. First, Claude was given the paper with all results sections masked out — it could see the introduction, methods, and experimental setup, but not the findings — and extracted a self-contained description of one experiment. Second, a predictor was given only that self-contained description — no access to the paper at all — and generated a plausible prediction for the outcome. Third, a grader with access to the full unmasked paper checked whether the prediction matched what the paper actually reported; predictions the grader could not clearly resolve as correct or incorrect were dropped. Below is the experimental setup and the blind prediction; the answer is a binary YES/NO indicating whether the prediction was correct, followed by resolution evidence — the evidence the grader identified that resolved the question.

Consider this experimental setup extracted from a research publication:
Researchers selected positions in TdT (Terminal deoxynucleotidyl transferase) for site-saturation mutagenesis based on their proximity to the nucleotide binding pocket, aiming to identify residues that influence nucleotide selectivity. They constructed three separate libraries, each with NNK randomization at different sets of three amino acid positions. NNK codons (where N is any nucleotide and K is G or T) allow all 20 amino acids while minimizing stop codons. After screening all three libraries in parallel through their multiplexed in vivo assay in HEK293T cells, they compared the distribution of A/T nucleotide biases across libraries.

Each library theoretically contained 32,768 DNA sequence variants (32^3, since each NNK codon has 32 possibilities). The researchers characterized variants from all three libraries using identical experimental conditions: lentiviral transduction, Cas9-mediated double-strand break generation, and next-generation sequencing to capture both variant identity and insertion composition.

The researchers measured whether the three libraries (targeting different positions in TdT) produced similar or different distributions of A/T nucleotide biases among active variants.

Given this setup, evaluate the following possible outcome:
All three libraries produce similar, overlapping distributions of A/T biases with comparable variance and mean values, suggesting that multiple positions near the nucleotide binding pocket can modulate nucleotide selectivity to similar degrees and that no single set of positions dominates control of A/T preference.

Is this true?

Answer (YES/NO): NO